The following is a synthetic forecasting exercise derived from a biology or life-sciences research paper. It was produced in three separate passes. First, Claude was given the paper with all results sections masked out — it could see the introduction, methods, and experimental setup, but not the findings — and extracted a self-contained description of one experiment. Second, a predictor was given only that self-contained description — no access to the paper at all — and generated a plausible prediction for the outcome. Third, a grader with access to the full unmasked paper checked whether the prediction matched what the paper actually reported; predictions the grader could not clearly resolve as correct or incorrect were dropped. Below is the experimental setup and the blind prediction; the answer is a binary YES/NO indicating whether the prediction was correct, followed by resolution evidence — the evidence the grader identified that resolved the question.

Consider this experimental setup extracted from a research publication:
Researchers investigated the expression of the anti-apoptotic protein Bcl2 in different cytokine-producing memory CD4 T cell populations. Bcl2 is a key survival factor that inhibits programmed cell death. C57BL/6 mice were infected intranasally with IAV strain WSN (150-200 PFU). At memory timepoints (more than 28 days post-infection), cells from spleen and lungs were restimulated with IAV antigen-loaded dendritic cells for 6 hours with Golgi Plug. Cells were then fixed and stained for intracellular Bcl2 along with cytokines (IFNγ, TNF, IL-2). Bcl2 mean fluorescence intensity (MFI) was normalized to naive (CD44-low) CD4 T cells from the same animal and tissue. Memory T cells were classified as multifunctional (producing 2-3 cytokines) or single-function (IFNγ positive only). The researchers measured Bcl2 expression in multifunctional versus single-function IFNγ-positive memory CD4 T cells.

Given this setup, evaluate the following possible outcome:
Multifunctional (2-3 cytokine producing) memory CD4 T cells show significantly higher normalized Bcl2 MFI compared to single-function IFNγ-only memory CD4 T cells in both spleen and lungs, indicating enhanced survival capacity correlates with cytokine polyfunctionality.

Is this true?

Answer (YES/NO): NO